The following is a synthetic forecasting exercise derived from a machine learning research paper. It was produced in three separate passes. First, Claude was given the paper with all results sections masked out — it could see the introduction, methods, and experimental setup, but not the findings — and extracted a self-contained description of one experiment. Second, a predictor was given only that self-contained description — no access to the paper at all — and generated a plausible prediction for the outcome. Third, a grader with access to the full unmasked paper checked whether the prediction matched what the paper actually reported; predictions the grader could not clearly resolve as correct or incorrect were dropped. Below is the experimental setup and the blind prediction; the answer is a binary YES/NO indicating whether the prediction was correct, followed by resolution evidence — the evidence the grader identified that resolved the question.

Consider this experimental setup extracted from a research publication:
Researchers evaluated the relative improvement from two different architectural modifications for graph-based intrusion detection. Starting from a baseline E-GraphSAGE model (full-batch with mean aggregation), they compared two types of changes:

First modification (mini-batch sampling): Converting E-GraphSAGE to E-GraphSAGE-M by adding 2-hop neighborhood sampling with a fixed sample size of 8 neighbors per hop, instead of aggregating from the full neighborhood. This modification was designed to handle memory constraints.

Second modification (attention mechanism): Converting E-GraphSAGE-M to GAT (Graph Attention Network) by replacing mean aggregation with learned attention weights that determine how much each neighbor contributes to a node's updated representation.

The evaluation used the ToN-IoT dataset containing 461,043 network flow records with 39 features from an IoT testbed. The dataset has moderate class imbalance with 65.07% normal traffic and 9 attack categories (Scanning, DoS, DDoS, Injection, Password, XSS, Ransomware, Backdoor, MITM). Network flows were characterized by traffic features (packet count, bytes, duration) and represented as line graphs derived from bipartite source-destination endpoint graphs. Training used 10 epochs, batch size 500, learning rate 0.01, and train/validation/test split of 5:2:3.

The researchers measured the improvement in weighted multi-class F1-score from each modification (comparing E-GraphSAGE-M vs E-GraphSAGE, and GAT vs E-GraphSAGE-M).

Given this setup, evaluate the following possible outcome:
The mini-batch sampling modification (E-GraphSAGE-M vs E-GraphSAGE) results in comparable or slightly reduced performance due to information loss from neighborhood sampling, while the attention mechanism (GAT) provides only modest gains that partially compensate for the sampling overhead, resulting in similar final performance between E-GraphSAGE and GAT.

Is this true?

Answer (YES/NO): NO